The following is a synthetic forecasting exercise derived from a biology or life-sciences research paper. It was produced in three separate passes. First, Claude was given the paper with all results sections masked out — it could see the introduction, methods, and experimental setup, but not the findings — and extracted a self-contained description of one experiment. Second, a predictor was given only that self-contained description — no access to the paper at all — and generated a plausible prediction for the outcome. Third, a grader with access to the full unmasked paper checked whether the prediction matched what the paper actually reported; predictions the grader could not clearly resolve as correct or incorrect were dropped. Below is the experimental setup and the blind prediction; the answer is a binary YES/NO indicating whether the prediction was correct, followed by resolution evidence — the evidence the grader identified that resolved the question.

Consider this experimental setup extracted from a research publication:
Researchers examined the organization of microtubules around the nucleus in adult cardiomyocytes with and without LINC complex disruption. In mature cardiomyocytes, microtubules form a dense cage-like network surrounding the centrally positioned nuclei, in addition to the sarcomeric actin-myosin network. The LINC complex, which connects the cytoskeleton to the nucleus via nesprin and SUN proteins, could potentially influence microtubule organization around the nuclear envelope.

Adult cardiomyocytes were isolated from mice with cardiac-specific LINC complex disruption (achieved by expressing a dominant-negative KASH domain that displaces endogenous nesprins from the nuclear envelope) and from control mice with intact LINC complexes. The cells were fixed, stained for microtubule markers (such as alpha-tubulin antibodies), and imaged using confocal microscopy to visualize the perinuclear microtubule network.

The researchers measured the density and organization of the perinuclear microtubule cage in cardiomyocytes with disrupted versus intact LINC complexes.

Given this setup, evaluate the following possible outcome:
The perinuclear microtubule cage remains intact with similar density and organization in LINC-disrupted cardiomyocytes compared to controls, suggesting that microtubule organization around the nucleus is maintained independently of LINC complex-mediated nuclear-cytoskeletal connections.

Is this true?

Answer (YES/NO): NO